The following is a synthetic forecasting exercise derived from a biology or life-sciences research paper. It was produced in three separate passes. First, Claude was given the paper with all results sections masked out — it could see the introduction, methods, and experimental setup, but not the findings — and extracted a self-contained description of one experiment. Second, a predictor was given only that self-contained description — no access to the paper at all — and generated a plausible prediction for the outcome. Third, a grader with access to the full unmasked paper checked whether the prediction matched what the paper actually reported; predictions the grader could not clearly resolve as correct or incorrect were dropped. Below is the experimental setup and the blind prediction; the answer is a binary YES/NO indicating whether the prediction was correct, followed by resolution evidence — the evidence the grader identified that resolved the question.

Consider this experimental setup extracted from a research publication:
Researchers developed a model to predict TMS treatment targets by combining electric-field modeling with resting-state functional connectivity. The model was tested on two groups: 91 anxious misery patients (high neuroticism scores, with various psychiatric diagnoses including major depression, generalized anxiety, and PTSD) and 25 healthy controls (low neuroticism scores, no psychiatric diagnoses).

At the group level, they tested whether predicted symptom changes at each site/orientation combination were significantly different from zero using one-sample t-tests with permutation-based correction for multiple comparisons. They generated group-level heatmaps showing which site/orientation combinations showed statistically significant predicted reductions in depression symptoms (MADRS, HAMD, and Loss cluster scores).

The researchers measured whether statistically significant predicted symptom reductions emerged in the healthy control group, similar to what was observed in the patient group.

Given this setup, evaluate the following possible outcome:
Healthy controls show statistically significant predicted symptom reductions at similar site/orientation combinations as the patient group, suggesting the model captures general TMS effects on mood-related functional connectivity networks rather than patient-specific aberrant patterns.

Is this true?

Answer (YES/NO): NO